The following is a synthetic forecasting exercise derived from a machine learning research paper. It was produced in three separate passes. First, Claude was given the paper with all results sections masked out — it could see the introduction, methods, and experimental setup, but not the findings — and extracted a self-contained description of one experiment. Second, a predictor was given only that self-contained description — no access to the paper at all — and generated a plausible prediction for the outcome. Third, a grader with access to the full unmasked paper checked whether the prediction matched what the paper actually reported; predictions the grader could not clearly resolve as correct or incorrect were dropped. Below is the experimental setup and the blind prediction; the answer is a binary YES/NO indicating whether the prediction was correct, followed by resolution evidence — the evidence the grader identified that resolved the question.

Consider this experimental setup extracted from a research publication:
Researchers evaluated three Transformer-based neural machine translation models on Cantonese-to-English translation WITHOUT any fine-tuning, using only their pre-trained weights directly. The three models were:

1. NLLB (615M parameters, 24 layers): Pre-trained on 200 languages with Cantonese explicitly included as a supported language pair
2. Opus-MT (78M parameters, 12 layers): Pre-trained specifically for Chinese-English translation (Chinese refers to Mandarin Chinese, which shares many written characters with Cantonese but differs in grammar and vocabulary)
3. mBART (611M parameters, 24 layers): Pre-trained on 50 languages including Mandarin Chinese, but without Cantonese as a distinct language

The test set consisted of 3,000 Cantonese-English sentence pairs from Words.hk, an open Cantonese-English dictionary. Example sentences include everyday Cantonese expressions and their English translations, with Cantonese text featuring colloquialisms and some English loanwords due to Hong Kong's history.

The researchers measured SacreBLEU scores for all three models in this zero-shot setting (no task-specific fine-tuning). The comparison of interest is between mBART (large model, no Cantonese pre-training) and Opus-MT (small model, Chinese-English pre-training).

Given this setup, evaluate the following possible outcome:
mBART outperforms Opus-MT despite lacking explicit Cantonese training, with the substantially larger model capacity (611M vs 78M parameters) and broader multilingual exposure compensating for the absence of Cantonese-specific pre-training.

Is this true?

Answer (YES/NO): NO